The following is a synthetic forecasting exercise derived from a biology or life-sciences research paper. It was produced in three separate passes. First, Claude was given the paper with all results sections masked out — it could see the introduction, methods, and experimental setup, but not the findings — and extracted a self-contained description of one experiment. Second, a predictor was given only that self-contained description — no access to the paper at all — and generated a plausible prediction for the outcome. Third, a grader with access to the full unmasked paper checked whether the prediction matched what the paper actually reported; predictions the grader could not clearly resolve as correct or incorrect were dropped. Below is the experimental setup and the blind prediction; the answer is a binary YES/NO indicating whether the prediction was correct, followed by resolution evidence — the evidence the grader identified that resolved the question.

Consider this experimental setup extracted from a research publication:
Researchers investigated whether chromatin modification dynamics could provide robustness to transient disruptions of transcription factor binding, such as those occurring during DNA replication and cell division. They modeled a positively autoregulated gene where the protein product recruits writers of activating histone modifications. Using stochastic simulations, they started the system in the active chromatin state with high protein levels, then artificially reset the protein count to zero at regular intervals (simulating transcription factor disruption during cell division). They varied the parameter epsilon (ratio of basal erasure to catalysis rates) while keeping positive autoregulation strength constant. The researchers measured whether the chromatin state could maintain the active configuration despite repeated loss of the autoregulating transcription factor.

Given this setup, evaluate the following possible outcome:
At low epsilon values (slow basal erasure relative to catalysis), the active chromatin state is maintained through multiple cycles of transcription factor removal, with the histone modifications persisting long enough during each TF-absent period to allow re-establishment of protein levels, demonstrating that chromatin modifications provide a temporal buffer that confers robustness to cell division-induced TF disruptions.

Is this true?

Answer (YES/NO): YES